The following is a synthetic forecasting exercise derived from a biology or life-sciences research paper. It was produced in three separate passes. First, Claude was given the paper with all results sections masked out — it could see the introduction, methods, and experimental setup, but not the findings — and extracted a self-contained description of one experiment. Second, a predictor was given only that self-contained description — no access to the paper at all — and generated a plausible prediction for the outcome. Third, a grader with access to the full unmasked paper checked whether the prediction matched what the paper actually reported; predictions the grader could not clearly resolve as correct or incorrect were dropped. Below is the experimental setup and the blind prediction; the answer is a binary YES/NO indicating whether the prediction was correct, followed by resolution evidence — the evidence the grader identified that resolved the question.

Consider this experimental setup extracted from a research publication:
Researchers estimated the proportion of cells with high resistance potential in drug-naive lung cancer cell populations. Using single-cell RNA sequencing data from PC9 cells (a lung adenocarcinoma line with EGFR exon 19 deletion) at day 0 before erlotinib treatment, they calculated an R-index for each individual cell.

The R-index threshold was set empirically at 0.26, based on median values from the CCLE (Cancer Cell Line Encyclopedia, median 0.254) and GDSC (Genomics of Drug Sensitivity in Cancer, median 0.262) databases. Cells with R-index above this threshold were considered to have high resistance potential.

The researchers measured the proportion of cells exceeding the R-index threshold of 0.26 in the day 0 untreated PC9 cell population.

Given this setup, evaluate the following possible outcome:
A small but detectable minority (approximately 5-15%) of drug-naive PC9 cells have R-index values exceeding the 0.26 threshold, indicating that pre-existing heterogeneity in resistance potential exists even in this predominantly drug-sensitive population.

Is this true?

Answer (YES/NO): NO